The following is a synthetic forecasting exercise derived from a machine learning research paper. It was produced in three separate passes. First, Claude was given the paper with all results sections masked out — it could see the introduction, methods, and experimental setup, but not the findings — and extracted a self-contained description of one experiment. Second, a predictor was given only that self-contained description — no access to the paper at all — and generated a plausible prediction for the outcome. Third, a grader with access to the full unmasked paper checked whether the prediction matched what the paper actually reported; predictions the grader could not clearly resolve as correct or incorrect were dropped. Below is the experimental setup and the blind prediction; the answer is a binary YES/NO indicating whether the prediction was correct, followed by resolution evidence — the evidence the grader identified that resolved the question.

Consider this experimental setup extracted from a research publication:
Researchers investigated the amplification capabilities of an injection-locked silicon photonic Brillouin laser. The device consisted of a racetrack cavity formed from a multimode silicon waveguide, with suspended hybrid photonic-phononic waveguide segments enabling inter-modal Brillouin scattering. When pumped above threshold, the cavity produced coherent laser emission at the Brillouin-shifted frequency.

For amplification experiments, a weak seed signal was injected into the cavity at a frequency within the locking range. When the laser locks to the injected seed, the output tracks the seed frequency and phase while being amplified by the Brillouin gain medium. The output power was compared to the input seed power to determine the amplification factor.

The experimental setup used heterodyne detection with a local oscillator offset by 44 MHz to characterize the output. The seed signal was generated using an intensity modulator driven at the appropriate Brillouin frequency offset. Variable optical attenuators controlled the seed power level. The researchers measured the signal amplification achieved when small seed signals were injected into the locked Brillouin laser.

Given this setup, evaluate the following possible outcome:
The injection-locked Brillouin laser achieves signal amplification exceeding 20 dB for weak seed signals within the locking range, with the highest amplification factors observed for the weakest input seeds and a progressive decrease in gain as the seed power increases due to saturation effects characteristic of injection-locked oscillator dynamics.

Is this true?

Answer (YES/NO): YES